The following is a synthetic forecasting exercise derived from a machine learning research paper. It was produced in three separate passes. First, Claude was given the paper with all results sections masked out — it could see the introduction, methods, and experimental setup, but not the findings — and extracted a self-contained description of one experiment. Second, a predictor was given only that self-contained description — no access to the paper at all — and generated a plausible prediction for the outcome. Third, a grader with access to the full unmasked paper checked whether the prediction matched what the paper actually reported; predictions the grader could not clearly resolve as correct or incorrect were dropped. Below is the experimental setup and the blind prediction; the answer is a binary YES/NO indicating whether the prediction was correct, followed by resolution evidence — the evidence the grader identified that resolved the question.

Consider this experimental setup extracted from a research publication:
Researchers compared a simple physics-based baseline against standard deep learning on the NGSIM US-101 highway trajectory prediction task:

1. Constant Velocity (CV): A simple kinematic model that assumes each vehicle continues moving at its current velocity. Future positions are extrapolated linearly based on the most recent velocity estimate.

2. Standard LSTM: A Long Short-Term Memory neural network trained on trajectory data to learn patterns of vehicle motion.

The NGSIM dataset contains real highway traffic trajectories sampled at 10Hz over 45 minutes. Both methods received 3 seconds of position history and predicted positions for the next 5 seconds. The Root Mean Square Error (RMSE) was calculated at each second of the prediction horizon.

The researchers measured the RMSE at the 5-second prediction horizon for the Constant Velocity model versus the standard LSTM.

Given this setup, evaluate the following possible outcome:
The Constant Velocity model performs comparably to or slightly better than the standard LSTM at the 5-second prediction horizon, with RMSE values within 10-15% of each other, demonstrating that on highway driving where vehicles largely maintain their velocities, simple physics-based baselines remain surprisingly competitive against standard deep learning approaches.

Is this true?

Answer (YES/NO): NO